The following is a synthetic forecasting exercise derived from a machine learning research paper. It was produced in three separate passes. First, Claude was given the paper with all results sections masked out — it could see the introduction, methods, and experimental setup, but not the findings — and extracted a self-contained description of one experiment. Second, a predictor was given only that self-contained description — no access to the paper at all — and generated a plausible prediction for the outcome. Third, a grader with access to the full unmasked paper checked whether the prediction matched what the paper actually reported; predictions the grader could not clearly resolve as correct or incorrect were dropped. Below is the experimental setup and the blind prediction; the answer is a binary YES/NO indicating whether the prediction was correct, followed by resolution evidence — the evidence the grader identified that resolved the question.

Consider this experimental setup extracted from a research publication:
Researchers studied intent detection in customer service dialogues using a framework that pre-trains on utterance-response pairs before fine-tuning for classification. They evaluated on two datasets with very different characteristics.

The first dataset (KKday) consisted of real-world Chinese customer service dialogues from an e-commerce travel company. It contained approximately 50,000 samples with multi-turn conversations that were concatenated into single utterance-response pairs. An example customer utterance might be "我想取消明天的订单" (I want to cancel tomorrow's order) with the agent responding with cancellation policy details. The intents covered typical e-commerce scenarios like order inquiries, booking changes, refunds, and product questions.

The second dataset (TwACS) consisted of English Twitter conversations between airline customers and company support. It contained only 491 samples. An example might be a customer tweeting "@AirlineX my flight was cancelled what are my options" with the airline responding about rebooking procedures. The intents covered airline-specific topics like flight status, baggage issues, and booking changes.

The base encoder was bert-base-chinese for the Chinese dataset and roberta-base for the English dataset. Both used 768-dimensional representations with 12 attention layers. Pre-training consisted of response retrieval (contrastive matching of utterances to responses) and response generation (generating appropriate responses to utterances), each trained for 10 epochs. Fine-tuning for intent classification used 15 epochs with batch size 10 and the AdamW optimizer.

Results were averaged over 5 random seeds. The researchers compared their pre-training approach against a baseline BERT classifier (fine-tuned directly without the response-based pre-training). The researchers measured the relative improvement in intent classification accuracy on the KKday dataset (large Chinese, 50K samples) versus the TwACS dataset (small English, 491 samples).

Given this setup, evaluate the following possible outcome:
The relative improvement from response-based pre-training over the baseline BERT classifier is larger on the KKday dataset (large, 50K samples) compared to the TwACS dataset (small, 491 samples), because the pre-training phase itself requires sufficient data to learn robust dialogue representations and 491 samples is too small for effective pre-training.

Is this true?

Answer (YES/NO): NO